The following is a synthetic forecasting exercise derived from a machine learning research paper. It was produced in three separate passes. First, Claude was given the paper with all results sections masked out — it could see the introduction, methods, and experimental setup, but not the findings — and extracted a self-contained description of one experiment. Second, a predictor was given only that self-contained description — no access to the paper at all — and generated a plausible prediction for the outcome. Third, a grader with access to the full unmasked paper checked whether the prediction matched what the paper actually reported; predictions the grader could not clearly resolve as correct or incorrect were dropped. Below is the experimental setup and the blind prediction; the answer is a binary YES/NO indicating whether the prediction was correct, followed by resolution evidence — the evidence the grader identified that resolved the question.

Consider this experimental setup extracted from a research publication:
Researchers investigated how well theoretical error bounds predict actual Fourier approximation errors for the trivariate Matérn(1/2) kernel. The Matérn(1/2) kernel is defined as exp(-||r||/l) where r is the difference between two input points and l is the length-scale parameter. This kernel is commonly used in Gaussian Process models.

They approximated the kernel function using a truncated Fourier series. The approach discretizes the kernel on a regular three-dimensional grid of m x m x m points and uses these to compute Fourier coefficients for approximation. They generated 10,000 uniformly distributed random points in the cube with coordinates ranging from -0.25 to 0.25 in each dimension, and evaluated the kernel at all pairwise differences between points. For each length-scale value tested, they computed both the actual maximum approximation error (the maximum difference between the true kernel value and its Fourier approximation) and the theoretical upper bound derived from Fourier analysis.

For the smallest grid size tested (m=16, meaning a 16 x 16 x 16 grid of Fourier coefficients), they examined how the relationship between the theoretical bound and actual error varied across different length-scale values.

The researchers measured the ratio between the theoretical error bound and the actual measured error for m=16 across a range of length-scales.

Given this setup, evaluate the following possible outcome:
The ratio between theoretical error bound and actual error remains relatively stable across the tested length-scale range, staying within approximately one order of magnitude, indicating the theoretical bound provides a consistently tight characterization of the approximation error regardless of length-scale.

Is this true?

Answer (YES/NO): NO